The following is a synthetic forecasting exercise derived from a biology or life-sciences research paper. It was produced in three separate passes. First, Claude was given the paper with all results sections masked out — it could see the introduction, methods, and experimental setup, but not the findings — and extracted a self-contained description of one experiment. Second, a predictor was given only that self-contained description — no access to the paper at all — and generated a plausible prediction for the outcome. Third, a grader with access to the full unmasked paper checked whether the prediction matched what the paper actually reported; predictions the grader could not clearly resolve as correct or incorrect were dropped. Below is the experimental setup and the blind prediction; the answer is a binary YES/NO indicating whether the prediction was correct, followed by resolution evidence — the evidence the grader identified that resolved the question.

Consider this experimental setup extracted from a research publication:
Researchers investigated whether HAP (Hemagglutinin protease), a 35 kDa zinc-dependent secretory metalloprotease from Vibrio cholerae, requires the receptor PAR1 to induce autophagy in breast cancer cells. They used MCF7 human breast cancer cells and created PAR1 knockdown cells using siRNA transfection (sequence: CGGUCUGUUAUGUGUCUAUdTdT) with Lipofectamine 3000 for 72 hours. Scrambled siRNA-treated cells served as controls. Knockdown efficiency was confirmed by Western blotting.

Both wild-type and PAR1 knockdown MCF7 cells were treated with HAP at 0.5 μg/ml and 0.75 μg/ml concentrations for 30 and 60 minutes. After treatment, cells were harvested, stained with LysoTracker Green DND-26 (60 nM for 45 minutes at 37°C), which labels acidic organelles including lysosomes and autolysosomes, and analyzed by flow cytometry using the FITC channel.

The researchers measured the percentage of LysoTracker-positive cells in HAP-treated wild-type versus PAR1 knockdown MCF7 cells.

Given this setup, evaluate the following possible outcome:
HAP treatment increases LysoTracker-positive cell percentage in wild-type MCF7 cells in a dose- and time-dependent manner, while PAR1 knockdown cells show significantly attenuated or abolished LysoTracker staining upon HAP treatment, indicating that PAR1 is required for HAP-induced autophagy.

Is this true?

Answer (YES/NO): YES